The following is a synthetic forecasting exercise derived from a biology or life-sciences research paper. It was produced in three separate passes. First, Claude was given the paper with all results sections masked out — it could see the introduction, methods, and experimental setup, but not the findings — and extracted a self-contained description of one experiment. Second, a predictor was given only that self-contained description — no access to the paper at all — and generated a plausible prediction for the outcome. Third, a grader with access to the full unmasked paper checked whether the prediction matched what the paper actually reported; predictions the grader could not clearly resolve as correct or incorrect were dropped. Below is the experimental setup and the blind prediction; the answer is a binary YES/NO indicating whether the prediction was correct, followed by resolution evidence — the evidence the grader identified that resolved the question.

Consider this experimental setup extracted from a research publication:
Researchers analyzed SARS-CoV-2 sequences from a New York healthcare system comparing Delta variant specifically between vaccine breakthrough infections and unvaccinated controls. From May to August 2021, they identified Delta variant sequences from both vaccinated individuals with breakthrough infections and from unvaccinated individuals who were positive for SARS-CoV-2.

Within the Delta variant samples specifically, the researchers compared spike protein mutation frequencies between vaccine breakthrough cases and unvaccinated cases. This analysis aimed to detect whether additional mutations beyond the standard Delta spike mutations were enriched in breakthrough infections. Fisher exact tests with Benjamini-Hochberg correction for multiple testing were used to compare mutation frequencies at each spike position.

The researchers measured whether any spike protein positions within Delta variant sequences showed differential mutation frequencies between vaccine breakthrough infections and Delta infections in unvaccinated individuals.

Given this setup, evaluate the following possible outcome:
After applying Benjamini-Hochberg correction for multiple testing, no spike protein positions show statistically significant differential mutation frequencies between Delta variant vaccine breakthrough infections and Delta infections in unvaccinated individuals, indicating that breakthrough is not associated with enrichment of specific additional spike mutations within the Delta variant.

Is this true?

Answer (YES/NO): NO